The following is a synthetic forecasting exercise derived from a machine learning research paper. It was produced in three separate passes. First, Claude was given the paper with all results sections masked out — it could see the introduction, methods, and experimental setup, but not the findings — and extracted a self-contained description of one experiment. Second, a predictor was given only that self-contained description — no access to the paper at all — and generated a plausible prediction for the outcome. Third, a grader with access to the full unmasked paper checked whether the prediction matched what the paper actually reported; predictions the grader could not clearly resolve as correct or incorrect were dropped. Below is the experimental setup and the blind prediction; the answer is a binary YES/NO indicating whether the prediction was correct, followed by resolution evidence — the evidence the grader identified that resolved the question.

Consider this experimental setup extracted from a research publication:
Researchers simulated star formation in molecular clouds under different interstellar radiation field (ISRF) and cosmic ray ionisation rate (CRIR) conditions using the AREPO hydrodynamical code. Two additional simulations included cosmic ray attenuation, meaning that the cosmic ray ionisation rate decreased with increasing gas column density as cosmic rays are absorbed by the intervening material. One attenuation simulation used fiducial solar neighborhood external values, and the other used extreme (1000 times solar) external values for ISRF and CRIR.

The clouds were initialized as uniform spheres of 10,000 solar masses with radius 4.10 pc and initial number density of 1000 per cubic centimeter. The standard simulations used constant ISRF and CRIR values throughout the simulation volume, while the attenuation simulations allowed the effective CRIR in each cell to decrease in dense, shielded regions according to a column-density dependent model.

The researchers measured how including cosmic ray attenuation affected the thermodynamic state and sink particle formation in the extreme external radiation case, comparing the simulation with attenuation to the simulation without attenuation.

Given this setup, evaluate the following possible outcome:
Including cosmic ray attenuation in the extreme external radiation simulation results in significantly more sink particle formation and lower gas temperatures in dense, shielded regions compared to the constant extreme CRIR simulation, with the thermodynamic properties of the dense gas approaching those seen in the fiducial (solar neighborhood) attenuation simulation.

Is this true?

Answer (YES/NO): NO